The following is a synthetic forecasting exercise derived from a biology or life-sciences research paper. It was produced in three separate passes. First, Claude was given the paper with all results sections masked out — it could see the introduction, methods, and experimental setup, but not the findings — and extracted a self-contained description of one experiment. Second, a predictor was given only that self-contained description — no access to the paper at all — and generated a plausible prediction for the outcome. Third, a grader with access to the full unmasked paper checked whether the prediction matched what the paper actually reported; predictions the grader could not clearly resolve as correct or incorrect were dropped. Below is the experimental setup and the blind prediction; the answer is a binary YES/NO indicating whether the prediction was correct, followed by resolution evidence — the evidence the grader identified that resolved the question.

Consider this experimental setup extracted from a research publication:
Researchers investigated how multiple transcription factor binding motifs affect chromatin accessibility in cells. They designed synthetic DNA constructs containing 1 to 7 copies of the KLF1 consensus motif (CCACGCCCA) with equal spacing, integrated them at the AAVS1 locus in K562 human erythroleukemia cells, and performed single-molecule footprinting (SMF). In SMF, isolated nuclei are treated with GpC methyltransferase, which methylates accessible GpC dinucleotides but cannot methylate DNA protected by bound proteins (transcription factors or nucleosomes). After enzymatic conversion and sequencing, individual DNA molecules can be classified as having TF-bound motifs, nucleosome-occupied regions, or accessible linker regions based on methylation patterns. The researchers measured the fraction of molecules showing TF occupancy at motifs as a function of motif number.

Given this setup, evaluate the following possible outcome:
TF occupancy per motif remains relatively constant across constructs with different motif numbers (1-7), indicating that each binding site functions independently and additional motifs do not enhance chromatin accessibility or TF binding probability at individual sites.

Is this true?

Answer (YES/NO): NO